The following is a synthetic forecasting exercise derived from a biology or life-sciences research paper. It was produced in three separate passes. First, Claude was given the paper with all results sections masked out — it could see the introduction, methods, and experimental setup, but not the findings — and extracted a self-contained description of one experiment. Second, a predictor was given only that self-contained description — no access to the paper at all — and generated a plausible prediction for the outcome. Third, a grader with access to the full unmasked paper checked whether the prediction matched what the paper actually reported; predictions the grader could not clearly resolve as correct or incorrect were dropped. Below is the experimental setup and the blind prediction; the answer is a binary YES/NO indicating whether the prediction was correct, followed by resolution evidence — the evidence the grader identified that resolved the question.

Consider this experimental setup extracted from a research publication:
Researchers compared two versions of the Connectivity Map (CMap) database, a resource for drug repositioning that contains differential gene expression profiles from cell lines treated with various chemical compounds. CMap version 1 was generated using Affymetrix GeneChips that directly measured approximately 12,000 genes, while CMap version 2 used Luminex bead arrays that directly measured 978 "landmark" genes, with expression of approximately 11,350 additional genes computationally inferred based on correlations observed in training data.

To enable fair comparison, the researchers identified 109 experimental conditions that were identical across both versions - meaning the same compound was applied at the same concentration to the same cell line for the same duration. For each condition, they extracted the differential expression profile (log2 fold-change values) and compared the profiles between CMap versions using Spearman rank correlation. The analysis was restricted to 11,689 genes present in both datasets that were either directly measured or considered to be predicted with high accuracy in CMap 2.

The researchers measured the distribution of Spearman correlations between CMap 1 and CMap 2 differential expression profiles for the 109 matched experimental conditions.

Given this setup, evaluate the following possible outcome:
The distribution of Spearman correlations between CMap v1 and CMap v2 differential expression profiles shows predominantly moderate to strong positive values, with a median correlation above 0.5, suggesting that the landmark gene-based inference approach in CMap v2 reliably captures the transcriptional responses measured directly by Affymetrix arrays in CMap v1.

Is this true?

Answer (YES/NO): NO